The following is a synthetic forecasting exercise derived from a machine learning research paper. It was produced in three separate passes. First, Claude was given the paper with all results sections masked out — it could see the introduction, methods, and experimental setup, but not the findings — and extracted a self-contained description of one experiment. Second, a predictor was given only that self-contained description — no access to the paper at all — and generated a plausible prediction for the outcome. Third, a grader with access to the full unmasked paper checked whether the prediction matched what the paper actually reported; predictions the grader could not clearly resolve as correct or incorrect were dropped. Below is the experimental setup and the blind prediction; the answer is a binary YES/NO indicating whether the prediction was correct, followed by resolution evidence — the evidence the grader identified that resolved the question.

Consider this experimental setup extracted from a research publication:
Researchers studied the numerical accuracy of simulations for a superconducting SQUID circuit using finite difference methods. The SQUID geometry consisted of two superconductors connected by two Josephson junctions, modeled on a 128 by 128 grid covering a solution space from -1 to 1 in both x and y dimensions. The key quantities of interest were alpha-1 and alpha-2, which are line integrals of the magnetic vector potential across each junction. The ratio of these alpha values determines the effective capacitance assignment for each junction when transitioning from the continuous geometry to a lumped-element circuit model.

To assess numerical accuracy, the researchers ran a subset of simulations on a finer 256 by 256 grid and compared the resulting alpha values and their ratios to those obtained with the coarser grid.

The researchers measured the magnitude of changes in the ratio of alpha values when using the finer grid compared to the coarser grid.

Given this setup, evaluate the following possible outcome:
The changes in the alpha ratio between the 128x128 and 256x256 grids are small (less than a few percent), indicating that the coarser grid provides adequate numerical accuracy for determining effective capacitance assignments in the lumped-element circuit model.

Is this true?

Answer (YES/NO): YES